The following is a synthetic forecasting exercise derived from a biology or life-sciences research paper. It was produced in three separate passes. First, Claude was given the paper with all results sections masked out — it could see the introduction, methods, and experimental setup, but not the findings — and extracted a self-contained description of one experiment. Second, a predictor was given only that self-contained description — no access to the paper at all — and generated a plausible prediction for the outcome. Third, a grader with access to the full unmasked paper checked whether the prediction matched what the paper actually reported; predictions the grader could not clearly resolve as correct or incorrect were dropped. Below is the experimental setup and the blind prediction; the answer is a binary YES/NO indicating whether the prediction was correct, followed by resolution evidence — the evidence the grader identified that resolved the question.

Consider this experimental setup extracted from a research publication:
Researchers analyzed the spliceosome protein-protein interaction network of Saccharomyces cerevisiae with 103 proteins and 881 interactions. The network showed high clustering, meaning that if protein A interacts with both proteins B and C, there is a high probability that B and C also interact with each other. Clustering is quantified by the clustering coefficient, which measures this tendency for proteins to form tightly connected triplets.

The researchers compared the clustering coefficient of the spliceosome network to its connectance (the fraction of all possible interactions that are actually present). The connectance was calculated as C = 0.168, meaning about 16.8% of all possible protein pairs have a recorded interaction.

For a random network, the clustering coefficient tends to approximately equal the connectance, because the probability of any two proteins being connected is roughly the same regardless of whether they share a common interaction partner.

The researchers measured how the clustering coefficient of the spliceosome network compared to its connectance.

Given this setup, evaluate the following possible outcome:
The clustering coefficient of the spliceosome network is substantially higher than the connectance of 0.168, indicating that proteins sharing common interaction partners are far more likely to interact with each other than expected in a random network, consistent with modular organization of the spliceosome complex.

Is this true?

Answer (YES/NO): YES